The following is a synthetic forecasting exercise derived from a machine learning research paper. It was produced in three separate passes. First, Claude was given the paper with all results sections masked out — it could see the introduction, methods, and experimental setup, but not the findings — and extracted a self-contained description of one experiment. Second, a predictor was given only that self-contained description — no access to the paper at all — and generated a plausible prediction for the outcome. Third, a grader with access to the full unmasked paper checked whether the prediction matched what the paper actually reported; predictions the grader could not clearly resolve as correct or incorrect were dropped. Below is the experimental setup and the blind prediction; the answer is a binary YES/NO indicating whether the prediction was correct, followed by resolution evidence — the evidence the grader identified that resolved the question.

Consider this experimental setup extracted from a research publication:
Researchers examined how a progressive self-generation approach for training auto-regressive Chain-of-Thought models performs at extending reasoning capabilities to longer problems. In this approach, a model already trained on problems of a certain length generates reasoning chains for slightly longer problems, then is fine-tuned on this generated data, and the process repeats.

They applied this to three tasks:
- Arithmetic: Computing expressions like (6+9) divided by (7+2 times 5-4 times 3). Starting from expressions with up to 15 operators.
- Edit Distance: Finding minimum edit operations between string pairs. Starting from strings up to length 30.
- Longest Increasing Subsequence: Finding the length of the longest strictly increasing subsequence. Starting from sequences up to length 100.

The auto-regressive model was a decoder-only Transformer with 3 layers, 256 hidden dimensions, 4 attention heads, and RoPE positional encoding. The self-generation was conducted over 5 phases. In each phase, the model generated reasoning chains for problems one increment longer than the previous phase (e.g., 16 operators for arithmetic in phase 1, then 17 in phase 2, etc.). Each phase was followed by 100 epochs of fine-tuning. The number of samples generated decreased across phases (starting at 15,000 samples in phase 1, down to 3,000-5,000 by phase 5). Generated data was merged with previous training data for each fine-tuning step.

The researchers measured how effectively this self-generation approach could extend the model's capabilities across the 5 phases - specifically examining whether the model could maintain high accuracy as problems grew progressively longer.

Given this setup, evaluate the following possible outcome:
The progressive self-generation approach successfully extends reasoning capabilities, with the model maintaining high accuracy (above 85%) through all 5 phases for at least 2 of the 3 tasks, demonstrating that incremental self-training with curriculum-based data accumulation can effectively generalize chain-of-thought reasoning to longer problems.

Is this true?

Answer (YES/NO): NO